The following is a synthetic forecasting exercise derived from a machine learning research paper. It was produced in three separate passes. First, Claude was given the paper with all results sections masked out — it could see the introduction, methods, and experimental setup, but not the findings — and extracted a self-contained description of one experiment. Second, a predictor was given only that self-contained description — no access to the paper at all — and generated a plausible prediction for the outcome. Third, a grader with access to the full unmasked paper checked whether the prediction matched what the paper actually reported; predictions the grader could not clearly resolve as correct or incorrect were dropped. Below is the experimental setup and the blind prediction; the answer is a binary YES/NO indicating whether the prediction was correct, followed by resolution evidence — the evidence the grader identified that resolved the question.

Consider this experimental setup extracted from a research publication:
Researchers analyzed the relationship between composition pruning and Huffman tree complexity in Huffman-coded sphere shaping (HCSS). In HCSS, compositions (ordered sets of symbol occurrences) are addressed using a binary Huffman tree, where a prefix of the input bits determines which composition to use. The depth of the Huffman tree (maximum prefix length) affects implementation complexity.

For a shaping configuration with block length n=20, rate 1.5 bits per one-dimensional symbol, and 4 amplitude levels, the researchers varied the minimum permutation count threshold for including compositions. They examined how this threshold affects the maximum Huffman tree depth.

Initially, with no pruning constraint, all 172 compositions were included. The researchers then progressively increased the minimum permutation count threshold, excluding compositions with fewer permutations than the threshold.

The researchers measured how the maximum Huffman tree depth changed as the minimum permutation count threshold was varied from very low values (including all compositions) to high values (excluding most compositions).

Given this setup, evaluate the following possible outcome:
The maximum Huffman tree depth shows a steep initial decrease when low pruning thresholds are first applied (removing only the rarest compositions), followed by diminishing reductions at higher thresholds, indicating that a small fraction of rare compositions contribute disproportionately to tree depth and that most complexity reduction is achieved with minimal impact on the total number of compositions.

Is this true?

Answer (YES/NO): NO